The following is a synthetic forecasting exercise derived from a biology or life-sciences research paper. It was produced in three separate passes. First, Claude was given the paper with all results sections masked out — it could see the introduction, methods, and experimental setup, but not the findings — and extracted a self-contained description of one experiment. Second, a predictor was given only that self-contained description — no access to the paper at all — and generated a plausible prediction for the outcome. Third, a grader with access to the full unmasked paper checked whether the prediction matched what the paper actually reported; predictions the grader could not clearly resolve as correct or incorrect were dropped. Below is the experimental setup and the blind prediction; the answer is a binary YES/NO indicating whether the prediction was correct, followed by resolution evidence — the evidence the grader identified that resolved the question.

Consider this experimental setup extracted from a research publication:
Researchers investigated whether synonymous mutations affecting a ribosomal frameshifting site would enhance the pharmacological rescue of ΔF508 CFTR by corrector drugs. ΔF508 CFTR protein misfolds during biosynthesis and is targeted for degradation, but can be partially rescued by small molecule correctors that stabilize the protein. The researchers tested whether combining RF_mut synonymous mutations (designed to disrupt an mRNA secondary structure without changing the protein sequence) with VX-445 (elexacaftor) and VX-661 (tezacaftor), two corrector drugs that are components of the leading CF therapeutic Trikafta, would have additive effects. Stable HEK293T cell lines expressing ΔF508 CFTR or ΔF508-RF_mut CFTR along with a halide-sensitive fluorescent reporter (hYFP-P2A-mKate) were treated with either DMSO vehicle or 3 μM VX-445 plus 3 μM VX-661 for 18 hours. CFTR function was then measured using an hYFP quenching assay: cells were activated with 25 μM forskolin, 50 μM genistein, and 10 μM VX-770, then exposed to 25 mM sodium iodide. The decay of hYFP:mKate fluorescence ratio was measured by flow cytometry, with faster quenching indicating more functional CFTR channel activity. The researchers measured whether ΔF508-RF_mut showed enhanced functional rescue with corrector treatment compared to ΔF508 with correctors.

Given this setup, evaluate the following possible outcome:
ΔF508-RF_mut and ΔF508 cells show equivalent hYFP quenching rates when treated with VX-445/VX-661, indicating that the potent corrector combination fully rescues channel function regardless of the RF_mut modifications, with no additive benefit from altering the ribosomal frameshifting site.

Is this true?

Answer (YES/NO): NO